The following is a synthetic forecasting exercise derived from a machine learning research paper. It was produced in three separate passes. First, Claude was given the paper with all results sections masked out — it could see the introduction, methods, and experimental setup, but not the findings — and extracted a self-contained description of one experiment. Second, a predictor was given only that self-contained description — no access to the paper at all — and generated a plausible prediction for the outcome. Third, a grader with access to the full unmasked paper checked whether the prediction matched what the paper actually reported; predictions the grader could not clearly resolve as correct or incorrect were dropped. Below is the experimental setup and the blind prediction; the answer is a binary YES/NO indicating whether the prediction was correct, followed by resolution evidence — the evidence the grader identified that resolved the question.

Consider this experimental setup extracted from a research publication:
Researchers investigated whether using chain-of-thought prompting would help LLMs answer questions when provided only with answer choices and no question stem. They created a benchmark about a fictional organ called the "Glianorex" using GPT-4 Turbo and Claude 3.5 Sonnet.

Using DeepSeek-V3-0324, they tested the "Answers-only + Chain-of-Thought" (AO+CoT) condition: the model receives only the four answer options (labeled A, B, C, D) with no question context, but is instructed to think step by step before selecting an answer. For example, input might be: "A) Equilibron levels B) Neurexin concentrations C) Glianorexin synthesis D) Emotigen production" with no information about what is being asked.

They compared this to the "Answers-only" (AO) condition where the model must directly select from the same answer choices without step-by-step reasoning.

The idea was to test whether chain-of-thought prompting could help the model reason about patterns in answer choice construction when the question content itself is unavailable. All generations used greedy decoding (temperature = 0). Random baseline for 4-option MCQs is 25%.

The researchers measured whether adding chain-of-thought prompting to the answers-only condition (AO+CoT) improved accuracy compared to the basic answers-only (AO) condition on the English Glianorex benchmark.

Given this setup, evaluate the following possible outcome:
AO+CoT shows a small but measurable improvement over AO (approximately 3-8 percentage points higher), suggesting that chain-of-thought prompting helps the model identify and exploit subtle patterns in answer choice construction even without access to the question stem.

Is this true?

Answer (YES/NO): NO